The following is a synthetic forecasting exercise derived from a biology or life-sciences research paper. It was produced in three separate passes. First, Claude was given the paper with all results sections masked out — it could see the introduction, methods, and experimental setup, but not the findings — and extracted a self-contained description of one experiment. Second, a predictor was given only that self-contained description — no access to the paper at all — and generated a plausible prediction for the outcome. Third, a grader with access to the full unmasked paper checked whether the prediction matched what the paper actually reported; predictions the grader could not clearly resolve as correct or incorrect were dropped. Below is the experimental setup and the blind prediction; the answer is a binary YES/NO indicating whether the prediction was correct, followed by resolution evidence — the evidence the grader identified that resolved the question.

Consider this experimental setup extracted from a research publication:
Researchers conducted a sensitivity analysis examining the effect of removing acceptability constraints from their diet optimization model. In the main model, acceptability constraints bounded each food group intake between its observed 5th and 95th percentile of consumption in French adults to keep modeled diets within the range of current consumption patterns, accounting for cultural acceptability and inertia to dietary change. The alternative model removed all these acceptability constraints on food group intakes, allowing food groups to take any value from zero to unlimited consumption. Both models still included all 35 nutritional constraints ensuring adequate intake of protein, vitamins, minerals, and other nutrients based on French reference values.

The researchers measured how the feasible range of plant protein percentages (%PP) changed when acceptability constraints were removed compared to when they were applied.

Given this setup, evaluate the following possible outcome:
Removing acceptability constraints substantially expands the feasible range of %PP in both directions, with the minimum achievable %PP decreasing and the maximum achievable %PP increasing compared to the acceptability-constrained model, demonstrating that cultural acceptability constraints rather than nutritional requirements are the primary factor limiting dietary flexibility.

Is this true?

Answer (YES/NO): NO